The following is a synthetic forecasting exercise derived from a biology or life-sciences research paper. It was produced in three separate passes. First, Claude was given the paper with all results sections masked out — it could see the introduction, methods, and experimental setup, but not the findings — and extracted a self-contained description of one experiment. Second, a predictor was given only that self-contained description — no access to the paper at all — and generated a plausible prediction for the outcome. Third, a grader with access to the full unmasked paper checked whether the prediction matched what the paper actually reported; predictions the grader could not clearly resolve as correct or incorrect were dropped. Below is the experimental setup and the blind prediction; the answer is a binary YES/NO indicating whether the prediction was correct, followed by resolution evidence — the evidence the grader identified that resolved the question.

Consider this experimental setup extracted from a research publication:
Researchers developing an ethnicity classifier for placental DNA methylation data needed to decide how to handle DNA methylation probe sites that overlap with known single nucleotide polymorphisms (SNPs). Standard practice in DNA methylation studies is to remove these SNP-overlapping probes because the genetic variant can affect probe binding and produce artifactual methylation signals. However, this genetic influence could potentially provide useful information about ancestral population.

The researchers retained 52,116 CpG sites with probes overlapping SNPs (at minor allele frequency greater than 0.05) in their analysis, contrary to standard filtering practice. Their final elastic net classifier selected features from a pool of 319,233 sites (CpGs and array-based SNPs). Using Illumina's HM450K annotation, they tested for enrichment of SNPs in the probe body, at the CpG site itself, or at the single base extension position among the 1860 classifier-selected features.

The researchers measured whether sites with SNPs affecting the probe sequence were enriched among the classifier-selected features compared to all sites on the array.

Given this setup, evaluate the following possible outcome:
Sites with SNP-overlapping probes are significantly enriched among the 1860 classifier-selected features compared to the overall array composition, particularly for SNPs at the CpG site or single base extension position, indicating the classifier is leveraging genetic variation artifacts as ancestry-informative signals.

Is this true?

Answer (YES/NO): NO